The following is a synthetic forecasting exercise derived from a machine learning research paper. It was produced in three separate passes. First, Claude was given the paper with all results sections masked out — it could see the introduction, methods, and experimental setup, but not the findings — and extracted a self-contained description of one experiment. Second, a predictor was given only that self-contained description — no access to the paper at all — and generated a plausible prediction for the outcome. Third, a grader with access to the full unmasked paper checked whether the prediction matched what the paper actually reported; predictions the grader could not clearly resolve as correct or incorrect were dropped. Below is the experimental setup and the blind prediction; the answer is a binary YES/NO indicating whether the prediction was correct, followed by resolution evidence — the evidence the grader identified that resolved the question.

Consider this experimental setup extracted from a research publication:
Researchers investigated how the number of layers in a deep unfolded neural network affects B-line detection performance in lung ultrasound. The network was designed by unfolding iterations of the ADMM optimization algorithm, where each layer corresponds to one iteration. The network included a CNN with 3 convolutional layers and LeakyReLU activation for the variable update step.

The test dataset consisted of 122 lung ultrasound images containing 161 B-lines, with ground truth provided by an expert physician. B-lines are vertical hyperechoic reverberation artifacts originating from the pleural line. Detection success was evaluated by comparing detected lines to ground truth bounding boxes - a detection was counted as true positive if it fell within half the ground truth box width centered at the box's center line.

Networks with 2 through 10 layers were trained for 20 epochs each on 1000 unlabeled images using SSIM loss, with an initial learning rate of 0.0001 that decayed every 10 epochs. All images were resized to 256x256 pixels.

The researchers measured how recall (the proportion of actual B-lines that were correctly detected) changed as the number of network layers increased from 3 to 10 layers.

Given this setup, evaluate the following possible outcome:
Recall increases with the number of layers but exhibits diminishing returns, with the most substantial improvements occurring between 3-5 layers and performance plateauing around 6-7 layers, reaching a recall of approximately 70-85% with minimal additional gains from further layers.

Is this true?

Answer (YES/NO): NO